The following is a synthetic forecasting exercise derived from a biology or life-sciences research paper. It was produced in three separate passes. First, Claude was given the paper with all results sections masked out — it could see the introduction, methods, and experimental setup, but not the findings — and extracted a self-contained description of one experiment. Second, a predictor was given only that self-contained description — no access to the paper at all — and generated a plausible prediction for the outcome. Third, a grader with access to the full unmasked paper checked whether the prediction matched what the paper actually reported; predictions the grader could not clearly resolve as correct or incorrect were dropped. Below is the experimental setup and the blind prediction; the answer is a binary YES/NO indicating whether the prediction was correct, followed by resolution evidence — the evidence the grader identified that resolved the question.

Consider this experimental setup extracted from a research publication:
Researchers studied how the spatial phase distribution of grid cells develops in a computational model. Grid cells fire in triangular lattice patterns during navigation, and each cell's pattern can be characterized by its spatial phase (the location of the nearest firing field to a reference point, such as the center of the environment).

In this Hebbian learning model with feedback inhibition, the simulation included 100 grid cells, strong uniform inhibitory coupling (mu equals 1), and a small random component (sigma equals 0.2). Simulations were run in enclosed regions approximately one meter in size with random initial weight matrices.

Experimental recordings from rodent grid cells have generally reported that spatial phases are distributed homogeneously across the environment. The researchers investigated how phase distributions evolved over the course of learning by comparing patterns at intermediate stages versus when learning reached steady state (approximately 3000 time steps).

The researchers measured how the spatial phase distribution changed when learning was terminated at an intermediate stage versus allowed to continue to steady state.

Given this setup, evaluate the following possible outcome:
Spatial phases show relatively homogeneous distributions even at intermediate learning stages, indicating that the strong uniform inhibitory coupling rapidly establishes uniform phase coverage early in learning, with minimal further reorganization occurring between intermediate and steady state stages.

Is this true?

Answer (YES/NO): NO